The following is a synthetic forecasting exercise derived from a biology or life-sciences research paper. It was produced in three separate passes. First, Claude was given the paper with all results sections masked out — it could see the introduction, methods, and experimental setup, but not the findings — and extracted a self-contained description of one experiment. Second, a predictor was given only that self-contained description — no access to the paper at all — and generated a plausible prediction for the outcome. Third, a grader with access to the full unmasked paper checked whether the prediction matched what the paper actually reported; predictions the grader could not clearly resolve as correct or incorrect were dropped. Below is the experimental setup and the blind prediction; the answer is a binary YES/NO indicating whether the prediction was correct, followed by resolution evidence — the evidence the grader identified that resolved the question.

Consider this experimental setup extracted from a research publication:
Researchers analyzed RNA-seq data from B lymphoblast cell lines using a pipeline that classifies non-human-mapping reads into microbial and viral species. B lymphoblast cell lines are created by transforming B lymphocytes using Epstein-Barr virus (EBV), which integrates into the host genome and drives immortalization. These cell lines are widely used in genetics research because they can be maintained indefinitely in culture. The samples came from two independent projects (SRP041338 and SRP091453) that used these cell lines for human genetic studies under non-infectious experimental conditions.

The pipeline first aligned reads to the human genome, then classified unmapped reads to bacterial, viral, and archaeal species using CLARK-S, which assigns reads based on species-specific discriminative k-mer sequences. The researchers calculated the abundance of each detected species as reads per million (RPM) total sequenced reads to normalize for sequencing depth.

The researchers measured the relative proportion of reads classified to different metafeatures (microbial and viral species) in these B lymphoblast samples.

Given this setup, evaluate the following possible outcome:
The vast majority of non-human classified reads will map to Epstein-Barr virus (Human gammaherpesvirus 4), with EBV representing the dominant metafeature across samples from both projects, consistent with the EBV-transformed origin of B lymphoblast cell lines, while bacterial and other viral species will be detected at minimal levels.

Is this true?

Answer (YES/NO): NO